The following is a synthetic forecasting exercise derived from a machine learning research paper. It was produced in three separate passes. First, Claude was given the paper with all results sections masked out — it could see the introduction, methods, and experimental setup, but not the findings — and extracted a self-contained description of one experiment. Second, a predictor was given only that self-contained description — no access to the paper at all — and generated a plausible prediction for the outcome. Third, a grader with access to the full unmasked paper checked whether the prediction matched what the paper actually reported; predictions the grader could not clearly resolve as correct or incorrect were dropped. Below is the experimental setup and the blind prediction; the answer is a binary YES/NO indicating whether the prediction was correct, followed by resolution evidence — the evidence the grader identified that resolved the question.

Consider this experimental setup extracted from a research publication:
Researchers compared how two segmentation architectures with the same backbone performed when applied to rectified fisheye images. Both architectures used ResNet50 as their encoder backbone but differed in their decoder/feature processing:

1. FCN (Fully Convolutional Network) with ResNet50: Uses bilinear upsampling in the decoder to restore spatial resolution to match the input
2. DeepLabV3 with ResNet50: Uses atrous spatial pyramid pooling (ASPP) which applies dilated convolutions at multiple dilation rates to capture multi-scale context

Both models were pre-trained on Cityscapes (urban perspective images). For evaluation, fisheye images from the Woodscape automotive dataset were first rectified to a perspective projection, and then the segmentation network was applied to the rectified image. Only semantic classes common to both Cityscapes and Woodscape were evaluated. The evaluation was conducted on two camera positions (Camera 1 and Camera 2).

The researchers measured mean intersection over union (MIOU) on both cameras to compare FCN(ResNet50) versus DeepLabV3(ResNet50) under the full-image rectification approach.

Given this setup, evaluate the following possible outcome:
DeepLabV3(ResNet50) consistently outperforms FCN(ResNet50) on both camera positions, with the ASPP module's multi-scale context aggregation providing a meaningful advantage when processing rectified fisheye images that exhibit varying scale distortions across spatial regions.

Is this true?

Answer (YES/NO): NO